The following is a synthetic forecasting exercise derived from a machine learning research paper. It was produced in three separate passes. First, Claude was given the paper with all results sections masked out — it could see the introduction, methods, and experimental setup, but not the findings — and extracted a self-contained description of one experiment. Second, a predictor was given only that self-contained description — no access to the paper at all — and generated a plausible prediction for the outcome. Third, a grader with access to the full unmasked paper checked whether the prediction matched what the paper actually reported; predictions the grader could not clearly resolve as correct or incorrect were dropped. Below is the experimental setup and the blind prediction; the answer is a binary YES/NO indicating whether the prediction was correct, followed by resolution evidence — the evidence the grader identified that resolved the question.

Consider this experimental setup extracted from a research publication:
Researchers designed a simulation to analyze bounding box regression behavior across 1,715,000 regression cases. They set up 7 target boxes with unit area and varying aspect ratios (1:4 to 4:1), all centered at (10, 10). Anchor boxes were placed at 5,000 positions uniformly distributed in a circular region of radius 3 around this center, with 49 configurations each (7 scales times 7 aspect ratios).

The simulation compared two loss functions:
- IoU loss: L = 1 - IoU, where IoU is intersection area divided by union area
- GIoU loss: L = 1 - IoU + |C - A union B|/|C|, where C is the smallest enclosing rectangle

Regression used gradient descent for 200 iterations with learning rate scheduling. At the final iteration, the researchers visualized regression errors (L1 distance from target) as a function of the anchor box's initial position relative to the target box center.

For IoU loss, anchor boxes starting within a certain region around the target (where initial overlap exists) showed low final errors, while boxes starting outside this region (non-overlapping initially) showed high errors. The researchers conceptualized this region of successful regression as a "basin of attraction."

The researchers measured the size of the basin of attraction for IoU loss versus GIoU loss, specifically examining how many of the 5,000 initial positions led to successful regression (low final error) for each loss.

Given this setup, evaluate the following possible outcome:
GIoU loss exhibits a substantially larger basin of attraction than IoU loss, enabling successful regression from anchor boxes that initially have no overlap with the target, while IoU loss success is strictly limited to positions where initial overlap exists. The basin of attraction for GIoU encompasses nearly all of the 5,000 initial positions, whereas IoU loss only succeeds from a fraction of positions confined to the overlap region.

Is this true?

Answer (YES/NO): NO